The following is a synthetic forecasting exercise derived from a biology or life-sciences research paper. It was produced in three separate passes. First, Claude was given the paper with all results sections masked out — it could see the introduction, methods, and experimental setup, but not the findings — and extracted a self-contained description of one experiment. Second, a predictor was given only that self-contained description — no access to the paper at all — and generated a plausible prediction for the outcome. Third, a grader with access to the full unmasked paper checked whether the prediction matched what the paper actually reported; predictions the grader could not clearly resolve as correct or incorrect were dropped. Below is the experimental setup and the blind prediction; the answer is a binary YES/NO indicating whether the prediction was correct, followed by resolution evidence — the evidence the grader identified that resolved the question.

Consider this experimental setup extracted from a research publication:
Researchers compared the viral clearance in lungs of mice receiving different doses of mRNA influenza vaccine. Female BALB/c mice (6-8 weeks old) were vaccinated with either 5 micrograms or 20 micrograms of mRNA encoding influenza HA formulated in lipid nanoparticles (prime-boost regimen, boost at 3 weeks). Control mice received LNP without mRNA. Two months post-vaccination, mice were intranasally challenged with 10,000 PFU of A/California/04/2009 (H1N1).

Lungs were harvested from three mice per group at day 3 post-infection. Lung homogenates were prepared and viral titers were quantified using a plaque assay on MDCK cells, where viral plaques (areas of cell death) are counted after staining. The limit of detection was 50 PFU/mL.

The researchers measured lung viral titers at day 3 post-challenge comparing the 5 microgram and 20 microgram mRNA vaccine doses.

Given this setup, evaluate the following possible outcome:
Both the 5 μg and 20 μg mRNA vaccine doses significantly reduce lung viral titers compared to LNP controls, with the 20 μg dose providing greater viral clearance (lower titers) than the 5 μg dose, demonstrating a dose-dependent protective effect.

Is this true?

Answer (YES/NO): YES